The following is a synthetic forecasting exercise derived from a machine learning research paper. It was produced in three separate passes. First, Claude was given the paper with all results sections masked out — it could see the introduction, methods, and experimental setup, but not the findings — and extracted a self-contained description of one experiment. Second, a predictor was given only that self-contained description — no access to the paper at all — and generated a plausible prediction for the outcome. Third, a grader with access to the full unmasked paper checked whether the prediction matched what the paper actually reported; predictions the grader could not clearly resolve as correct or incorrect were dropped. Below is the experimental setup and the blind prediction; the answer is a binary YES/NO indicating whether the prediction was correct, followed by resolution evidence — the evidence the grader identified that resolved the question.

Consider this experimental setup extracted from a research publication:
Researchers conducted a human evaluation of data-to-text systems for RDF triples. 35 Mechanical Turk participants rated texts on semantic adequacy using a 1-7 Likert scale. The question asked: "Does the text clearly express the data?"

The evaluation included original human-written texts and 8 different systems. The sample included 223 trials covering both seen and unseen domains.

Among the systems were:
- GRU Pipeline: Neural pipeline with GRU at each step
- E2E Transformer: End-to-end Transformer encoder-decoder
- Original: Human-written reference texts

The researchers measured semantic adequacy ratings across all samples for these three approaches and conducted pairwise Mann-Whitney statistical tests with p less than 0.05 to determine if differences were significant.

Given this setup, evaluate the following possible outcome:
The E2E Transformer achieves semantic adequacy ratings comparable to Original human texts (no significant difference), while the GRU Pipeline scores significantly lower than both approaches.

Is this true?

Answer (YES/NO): NO